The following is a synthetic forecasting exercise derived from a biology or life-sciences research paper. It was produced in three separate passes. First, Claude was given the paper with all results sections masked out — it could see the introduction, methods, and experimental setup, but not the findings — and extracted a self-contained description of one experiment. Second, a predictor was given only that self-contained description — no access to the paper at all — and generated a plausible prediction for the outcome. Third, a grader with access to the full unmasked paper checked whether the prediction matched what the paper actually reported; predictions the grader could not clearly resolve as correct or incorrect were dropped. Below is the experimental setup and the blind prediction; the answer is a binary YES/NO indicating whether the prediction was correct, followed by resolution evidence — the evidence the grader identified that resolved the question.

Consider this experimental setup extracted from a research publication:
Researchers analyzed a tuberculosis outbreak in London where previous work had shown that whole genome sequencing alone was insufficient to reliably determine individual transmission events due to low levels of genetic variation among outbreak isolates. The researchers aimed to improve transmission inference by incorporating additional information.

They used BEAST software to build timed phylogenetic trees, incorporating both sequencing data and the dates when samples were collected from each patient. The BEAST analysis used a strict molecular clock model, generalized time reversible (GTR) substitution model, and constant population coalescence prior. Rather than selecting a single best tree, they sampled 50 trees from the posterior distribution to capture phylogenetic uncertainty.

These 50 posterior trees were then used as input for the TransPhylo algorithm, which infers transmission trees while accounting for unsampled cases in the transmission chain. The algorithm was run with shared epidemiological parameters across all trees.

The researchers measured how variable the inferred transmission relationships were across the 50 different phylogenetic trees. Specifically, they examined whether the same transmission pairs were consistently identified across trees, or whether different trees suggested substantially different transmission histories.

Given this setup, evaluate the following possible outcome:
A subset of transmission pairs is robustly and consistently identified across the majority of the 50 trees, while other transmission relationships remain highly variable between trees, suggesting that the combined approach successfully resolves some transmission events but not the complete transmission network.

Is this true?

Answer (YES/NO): YES